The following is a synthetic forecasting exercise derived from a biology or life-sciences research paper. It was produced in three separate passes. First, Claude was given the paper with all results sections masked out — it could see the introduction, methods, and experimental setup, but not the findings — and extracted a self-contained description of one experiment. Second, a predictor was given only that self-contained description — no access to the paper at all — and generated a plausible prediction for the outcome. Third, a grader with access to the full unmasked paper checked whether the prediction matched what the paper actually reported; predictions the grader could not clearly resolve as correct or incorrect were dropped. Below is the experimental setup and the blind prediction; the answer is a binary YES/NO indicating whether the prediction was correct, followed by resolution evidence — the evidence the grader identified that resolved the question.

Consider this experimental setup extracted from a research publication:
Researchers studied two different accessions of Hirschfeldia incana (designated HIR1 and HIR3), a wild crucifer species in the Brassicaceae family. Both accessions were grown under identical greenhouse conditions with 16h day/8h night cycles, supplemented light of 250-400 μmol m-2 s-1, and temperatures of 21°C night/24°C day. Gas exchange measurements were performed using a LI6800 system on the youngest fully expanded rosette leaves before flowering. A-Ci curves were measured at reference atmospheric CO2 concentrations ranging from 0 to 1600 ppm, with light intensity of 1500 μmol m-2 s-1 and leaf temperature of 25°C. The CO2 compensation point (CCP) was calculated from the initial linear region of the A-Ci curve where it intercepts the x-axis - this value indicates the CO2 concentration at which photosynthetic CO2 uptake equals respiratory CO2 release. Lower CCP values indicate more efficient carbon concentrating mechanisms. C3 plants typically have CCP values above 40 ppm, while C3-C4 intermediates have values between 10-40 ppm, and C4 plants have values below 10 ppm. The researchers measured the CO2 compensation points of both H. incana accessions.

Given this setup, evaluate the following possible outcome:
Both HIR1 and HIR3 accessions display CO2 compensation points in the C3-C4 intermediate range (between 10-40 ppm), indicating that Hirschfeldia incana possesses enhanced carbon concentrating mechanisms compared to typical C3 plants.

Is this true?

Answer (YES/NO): NO